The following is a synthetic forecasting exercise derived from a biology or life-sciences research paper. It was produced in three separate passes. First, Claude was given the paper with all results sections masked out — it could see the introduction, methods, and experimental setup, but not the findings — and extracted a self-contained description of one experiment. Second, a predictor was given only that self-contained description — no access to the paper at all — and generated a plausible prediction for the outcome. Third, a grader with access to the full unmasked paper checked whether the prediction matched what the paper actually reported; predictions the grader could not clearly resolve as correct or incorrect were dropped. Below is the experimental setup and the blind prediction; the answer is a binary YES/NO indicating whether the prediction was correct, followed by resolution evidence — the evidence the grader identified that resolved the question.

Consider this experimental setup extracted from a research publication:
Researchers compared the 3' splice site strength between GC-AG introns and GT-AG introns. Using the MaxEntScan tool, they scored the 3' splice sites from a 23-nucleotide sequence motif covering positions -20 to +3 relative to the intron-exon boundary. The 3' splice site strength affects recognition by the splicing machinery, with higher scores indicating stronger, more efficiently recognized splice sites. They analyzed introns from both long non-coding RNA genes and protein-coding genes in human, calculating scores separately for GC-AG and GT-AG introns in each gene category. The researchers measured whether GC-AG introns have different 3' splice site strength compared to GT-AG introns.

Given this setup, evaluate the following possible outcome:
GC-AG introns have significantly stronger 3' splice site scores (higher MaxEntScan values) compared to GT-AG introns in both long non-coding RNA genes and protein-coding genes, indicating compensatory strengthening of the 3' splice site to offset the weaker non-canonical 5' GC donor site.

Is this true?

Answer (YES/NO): NO